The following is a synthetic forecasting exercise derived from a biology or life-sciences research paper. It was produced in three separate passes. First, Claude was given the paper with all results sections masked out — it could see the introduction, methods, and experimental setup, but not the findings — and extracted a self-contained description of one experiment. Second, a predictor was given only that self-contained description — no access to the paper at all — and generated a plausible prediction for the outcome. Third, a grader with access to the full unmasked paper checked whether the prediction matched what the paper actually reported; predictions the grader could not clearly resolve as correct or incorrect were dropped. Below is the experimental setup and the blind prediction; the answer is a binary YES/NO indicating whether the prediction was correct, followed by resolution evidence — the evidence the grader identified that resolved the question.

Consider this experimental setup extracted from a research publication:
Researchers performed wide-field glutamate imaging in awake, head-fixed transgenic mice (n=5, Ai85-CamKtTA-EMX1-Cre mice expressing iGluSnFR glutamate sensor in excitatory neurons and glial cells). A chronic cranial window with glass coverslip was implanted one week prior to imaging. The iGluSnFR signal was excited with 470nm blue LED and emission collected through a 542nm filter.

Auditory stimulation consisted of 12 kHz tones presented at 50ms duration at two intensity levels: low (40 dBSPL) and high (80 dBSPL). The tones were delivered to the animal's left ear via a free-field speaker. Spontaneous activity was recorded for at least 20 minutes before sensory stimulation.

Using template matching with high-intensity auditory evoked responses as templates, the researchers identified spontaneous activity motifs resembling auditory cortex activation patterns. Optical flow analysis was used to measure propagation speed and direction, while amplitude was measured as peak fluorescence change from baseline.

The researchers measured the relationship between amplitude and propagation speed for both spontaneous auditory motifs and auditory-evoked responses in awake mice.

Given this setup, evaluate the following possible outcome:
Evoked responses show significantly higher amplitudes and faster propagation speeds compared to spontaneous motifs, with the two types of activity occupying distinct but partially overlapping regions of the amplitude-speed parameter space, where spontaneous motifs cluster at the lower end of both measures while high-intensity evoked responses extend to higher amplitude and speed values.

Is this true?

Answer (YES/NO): NO